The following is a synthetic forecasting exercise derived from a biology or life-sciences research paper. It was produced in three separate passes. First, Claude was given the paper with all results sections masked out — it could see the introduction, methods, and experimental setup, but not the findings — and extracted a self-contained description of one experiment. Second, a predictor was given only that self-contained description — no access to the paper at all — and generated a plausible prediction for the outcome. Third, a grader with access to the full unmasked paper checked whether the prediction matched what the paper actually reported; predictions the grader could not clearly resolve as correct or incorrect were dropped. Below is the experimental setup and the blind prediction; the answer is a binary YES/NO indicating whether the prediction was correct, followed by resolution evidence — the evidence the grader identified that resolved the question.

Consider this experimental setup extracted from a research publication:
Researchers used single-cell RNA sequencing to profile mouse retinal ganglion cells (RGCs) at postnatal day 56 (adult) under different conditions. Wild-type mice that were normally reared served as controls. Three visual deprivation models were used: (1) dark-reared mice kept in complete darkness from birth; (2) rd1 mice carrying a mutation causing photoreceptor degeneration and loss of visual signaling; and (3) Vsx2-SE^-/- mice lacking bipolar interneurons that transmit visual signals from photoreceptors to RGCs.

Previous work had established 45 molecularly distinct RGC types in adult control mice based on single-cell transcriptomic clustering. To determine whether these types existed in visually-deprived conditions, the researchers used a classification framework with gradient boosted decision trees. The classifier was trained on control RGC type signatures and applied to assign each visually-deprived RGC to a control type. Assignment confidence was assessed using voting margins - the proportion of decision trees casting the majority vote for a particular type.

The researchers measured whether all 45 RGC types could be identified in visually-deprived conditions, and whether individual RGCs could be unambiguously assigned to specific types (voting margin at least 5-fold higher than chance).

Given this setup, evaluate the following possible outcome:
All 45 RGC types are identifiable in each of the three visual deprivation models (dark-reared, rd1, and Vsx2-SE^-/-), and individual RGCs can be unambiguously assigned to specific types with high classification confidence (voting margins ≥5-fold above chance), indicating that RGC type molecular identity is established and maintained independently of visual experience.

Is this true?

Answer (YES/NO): YES